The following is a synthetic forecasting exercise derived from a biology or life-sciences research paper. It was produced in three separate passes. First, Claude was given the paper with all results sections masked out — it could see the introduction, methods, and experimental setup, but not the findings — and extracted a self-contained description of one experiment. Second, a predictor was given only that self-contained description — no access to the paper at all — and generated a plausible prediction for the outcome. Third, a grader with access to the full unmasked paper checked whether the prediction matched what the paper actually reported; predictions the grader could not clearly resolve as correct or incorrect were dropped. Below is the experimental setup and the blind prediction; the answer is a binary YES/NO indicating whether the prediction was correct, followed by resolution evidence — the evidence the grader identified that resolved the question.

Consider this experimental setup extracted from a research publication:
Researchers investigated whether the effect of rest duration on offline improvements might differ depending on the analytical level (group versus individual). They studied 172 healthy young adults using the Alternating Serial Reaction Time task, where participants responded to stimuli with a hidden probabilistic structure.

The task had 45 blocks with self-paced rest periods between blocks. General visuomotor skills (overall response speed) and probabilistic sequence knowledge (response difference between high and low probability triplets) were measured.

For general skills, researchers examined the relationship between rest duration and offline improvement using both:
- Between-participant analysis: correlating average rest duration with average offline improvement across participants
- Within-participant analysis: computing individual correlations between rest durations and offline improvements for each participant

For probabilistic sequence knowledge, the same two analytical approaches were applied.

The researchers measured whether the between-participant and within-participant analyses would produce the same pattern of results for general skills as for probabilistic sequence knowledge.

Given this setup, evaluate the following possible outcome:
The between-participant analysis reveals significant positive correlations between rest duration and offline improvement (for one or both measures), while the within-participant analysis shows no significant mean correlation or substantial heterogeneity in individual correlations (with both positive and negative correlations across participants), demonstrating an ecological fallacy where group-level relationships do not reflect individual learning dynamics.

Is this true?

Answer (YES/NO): NO